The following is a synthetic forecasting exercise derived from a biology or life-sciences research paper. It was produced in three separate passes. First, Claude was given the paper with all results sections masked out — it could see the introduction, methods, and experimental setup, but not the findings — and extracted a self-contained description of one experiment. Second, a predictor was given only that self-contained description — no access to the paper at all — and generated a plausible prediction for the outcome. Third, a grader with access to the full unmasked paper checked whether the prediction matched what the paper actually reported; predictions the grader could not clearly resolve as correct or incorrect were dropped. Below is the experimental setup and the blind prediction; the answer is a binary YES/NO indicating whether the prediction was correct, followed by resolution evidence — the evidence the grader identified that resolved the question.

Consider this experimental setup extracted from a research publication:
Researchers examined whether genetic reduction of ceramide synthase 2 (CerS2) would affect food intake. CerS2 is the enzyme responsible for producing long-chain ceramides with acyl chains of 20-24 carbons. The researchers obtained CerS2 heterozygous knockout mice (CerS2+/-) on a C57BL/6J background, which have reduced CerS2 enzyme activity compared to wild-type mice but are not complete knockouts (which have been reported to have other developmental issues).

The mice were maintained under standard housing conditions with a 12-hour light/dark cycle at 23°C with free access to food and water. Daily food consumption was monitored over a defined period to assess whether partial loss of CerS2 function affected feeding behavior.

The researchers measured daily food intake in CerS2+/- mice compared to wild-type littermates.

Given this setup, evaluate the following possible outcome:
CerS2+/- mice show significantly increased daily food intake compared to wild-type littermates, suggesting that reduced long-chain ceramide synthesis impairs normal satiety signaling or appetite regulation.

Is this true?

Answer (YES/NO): NO